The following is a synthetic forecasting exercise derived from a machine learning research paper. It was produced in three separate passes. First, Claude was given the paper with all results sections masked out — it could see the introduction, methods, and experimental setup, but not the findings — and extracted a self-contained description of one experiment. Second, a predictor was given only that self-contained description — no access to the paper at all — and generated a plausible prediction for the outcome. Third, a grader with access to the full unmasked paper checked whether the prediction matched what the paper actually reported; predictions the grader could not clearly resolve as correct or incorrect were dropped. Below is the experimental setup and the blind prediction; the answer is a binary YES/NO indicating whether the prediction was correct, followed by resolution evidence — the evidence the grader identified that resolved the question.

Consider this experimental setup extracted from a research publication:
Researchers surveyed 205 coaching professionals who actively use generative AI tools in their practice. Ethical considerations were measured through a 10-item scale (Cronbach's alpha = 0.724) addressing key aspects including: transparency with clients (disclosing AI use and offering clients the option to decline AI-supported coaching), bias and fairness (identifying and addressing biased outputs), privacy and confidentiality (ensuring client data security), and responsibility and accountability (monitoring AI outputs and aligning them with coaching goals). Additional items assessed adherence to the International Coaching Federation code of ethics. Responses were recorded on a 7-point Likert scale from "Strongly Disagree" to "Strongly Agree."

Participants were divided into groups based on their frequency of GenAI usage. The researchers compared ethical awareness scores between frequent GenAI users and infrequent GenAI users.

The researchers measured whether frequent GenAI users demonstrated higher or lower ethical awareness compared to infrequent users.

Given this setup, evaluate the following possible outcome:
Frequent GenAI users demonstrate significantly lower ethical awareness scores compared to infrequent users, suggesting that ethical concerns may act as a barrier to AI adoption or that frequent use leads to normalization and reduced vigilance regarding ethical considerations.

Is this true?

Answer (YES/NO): NO